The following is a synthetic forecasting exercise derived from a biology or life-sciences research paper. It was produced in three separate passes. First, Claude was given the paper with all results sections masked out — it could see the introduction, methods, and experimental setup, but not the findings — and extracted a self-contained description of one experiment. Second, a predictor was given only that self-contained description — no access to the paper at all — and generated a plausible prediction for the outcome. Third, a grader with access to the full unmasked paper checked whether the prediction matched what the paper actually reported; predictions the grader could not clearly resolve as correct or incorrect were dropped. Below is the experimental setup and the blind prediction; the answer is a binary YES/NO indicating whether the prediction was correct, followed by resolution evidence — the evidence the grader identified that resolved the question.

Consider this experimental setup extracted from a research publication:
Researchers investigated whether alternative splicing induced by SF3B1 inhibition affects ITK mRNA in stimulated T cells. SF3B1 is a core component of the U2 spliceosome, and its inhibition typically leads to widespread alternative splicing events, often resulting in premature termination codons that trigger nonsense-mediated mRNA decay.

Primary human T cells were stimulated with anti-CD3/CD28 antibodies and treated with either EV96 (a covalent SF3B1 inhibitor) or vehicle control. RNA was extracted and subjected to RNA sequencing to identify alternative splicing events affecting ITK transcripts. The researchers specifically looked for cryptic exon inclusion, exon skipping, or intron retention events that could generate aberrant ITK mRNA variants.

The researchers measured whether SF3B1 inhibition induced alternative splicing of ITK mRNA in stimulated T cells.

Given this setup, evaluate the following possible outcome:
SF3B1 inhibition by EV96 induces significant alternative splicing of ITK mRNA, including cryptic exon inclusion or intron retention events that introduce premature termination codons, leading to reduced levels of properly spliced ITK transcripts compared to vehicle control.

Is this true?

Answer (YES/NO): YES